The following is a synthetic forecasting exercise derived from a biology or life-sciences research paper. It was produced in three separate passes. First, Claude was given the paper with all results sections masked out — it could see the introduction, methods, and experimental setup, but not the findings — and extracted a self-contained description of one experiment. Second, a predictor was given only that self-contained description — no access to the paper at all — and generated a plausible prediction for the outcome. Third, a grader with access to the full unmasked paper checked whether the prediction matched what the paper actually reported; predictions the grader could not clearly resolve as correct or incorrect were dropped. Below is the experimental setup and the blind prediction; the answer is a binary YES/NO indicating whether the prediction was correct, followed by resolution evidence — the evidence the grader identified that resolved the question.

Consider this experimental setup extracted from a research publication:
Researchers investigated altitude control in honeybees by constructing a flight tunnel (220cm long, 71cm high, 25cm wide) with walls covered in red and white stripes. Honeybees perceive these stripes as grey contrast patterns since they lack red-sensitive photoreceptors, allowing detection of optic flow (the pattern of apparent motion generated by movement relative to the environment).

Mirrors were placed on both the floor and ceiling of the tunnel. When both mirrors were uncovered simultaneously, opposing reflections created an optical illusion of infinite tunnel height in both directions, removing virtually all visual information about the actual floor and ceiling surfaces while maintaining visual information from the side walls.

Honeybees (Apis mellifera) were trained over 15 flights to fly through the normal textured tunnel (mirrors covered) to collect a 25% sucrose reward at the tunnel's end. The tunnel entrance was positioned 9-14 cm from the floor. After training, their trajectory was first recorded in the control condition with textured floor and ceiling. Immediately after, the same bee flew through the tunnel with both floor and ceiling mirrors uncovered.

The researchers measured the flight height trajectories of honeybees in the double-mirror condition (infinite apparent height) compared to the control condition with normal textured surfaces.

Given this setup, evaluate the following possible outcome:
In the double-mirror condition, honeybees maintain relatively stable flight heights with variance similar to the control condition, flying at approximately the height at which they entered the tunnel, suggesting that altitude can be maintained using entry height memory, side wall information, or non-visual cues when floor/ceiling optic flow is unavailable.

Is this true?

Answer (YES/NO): NO